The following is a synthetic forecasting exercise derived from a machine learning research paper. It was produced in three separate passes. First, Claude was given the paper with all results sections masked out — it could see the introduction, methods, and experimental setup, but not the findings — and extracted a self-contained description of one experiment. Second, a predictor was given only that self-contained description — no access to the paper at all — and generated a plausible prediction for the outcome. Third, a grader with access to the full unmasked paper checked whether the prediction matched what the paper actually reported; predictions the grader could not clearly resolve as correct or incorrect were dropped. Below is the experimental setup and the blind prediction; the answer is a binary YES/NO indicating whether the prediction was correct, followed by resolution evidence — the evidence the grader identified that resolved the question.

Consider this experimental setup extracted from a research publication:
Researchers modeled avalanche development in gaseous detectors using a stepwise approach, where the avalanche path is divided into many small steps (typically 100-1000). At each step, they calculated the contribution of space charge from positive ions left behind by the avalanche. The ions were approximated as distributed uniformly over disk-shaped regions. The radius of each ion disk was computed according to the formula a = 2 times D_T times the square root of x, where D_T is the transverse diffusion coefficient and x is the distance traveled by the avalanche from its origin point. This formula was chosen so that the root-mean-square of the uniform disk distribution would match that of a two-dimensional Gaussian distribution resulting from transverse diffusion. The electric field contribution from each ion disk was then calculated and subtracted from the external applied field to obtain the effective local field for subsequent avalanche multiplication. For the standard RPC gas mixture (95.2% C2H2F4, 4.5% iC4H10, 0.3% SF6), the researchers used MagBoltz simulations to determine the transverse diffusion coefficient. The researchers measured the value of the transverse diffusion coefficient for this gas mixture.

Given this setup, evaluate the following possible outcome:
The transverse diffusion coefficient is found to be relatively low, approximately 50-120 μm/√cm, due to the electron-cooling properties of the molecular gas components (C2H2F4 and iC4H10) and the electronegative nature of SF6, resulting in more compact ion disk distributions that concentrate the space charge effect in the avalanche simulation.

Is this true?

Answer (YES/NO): YES